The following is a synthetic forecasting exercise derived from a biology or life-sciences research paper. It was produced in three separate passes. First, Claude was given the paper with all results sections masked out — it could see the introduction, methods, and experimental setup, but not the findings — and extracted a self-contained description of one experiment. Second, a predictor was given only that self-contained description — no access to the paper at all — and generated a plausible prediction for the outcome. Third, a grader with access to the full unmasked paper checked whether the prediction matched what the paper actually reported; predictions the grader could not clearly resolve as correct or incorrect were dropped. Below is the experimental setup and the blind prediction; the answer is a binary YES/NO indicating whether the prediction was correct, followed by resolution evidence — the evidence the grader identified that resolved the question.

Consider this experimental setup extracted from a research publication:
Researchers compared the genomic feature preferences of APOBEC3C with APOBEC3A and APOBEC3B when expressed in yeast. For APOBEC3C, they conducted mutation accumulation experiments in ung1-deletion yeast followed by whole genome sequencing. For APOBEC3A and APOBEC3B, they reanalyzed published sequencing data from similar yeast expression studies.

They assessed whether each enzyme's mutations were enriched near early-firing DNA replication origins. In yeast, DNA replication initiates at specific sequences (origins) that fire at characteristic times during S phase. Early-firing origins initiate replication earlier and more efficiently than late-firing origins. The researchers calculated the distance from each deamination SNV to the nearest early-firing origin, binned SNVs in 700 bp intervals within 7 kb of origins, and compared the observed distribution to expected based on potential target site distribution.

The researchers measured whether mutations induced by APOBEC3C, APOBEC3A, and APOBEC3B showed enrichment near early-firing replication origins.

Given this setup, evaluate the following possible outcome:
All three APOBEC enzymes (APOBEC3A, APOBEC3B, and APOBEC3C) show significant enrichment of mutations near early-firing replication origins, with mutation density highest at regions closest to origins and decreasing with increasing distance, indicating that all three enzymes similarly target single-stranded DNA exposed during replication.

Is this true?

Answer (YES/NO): NO